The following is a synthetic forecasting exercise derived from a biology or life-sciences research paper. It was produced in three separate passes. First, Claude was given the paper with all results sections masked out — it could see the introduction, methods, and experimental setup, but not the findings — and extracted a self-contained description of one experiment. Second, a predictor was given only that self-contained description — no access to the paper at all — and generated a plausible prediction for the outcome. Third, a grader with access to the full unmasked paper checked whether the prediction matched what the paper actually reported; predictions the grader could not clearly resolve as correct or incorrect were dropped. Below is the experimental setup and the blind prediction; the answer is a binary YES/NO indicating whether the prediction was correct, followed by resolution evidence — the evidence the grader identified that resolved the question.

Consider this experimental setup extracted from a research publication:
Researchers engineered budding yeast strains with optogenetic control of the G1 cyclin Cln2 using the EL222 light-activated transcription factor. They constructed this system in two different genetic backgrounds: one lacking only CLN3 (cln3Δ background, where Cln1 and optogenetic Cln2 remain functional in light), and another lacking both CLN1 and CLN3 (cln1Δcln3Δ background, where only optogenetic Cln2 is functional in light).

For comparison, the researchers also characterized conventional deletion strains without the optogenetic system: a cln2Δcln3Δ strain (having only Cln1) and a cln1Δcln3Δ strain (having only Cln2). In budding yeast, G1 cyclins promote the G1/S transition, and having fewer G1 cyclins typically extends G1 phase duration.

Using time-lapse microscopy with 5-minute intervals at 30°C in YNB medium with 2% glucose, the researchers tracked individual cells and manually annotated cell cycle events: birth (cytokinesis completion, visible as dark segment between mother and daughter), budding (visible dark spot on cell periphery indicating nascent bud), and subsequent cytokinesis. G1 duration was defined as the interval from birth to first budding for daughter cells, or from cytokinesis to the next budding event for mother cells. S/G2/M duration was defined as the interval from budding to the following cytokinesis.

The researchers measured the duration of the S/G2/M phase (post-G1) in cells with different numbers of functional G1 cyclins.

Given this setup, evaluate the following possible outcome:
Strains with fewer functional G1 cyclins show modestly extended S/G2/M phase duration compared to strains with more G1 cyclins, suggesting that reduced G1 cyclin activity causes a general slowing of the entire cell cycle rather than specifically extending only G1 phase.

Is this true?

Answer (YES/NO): NO